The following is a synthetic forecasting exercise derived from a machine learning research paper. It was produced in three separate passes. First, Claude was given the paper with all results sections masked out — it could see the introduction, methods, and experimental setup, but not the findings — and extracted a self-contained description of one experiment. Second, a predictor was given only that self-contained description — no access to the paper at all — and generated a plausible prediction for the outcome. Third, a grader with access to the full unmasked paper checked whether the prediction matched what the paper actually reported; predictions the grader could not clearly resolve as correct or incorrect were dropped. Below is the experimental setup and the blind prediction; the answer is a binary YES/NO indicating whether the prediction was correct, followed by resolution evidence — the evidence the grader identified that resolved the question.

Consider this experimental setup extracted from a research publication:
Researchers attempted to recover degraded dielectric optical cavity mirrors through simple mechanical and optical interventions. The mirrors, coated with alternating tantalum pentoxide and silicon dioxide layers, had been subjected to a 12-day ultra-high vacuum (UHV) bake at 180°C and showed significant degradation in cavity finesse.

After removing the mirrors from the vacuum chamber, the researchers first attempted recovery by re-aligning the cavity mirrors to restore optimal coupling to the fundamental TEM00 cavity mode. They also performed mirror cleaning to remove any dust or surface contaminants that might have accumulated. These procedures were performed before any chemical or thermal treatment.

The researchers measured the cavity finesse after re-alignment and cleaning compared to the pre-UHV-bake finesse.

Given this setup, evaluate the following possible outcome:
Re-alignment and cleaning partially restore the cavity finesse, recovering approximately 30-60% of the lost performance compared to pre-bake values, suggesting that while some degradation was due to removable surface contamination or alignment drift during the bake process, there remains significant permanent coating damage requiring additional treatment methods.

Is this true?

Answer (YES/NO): NO